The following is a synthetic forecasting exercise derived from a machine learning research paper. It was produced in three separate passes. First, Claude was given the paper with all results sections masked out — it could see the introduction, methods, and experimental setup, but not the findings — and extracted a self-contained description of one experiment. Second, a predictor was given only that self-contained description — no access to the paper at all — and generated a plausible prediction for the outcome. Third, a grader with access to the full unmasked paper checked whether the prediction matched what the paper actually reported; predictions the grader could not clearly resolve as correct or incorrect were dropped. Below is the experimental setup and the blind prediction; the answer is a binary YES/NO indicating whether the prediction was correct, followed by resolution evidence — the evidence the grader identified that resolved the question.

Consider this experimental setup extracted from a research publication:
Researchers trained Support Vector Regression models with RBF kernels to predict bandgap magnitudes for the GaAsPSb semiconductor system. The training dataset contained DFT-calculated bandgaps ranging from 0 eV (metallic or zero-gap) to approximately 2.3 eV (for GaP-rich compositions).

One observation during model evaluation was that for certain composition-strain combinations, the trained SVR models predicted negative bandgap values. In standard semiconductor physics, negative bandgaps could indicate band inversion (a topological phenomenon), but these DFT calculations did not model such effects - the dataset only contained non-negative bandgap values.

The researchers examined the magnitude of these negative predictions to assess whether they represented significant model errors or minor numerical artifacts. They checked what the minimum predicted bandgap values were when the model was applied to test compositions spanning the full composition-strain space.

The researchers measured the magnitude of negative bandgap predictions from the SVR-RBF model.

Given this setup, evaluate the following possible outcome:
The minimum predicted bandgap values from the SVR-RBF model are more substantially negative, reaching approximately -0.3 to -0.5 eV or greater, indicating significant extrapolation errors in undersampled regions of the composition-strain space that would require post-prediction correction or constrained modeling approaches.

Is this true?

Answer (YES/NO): NO